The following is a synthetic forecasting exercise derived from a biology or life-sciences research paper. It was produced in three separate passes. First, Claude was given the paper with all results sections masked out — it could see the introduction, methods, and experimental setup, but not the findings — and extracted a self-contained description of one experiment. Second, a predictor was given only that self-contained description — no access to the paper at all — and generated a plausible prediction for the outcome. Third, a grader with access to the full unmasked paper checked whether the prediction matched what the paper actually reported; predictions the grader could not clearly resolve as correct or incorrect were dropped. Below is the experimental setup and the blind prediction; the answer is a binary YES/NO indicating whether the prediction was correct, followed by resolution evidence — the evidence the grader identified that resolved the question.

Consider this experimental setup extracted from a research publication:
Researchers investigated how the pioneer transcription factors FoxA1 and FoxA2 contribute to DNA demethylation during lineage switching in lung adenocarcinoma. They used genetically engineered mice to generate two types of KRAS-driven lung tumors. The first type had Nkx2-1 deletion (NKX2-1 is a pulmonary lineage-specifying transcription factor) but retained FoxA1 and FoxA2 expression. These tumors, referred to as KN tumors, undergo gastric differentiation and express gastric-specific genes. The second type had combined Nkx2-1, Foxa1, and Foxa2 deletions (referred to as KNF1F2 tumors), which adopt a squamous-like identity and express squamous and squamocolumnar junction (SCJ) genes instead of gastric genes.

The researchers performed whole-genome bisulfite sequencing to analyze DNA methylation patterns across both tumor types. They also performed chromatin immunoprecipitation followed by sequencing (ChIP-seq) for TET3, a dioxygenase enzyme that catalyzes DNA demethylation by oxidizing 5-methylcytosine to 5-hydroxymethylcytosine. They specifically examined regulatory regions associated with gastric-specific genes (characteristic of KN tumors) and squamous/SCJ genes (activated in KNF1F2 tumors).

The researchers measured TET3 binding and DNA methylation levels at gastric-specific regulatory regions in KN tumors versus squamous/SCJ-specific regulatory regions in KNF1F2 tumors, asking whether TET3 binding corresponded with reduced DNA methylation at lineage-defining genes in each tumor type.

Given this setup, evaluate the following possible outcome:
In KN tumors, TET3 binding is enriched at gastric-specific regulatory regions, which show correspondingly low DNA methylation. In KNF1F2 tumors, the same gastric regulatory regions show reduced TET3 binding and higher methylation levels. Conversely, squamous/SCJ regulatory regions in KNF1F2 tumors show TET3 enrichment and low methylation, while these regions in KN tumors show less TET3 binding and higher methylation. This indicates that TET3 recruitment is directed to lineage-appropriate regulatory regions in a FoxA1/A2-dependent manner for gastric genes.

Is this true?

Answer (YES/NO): NO